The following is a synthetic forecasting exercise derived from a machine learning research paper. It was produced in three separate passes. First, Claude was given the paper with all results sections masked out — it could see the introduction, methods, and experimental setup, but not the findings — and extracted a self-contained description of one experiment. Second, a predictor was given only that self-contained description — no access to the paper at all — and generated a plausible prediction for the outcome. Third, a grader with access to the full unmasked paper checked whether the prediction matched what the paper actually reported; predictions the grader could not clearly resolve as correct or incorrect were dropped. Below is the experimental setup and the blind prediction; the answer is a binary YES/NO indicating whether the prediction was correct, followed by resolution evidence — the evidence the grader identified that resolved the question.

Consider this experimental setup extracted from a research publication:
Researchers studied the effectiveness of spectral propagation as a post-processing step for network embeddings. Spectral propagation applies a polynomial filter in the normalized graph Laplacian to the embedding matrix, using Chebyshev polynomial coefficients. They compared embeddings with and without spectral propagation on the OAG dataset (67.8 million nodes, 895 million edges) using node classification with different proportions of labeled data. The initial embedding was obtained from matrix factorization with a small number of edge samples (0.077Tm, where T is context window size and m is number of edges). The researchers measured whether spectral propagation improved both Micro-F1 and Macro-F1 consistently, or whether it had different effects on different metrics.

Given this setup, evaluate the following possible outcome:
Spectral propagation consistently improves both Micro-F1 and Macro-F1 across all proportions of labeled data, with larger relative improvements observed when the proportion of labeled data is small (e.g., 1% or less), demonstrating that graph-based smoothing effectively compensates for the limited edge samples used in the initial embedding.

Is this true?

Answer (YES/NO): NO